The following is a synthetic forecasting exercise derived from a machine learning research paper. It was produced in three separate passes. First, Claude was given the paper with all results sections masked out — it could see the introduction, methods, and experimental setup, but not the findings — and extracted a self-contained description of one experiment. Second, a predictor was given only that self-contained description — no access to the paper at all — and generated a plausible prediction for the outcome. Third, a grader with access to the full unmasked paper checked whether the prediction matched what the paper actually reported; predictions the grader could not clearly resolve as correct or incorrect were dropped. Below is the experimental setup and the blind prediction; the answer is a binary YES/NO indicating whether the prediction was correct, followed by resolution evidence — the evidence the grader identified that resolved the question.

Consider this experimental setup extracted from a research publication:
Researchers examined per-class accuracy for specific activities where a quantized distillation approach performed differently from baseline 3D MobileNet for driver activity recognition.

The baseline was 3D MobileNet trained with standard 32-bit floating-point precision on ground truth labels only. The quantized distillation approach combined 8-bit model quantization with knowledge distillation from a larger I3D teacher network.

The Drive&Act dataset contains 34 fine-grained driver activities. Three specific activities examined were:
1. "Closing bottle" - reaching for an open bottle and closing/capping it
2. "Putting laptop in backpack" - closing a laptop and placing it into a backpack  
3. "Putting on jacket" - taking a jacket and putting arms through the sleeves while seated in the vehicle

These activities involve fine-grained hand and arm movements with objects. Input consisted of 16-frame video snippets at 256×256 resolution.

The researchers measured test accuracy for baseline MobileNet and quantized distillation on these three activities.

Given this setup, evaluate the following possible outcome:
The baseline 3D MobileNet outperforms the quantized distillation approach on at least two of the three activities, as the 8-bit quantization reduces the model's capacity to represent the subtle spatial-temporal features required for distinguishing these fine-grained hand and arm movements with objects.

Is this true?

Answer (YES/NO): YES